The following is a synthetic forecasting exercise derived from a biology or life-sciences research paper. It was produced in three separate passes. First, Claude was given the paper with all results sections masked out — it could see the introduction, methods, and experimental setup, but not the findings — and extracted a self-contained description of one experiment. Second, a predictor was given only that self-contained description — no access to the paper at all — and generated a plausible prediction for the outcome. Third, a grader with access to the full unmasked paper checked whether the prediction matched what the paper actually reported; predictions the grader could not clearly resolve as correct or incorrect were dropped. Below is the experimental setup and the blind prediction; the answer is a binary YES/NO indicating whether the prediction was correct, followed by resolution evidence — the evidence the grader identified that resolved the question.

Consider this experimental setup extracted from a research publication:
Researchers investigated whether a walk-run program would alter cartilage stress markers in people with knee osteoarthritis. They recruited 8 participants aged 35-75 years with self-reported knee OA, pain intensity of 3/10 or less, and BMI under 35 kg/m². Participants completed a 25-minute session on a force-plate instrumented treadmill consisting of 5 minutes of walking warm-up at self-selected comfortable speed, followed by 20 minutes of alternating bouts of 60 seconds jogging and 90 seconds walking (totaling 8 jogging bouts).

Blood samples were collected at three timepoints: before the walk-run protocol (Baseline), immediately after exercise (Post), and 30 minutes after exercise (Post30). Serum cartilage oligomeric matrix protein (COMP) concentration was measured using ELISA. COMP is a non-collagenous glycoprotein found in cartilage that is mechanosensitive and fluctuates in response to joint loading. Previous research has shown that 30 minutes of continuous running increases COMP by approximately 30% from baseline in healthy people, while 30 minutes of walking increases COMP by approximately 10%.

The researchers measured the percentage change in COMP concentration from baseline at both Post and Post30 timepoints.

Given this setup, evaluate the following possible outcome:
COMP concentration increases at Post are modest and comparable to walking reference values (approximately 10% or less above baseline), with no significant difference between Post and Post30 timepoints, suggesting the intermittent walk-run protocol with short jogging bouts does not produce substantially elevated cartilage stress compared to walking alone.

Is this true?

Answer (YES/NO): NO